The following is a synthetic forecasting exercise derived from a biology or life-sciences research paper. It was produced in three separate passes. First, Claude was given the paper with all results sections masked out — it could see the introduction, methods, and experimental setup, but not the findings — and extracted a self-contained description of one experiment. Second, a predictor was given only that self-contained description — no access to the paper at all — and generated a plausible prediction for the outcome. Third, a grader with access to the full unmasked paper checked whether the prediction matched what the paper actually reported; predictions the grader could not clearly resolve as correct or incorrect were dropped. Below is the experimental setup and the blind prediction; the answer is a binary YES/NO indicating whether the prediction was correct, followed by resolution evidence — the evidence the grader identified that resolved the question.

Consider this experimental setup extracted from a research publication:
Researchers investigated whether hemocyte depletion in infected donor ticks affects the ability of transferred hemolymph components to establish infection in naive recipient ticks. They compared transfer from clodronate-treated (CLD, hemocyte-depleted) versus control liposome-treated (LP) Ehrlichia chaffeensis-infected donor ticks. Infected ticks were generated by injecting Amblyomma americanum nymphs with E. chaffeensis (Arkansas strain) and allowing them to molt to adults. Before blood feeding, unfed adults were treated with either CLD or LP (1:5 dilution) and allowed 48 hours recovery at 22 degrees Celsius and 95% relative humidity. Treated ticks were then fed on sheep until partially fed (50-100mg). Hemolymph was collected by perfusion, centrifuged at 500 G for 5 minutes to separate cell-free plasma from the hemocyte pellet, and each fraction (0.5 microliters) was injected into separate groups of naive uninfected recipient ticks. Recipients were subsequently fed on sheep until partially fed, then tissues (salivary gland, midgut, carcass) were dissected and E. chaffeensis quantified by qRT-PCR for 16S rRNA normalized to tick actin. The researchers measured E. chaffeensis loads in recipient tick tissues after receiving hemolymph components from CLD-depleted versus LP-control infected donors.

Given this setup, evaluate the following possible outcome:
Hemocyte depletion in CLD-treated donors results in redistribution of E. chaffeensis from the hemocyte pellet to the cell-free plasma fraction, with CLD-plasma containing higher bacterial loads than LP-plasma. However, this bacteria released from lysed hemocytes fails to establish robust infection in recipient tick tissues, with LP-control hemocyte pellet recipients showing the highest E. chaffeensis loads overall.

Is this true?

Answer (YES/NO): NO